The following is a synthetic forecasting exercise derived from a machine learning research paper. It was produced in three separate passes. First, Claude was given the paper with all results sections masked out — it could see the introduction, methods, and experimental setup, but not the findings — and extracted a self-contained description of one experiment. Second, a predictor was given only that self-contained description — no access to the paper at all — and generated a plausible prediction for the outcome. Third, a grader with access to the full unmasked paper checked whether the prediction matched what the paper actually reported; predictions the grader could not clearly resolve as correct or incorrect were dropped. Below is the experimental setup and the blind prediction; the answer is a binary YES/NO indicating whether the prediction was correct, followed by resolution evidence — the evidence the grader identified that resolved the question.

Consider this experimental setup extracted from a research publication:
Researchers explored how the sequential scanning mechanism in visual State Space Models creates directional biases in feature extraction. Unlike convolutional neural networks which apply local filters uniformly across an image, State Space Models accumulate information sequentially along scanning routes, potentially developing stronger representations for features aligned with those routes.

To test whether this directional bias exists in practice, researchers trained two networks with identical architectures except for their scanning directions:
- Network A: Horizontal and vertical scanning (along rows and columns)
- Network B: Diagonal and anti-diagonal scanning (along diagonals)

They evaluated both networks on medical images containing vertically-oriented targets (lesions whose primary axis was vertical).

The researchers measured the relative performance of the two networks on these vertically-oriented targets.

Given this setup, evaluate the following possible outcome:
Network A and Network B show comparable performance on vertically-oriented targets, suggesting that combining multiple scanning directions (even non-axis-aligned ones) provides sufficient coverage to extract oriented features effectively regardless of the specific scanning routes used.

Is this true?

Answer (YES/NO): NO